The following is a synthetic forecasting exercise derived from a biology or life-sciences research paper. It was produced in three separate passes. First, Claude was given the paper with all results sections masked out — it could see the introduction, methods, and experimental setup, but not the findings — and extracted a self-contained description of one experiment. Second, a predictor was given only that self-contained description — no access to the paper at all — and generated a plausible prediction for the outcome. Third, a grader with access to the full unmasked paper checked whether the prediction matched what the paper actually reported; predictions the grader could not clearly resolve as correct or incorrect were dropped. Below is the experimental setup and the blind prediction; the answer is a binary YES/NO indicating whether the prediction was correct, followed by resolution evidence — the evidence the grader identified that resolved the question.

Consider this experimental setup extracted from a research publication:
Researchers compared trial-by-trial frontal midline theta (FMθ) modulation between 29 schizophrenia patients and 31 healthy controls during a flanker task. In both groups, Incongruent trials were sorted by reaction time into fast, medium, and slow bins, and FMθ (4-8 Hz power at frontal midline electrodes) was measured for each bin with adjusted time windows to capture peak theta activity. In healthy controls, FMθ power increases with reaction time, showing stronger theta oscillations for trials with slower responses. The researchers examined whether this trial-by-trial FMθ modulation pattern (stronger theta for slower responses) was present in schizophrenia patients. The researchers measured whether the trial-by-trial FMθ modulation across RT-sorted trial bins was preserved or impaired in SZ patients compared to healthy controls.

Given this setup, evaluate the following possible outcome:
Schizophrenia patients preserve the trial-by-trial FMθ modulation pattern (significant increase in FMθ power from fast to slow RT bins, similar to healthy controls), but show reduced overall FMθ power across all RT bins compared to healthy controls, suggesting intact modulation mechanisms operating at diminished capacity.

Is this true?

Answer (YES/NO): YES